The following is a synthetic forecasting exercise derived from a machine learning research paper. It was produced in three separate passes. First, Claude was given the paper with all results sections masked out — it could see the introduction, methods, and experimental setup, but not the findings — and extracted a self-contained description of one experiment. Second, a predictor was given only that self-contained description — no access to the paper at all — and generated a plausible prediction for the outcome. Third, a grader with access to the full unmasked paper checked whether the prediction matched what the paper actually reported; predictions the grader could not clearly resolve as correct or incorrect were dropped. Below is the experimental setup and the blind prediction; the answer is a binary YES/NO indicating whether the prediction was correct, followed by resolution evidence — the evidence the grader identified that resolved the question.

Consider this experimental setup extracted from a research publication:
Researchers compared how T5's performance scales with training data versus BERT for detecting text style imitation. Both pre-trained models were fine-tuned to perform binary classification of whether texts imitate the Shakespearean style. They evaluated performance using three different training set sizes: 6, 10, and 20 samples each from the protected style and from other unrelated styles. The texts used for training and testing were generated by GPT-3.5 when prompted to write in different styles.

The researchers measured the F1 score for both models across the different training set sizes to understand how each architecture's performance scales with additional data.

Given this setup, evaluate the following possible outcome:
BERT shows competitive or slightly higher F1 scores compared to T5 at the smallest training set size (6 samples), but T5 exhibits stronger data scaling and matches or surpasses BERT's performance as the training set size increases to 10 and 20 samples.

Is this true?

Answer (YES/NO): NO